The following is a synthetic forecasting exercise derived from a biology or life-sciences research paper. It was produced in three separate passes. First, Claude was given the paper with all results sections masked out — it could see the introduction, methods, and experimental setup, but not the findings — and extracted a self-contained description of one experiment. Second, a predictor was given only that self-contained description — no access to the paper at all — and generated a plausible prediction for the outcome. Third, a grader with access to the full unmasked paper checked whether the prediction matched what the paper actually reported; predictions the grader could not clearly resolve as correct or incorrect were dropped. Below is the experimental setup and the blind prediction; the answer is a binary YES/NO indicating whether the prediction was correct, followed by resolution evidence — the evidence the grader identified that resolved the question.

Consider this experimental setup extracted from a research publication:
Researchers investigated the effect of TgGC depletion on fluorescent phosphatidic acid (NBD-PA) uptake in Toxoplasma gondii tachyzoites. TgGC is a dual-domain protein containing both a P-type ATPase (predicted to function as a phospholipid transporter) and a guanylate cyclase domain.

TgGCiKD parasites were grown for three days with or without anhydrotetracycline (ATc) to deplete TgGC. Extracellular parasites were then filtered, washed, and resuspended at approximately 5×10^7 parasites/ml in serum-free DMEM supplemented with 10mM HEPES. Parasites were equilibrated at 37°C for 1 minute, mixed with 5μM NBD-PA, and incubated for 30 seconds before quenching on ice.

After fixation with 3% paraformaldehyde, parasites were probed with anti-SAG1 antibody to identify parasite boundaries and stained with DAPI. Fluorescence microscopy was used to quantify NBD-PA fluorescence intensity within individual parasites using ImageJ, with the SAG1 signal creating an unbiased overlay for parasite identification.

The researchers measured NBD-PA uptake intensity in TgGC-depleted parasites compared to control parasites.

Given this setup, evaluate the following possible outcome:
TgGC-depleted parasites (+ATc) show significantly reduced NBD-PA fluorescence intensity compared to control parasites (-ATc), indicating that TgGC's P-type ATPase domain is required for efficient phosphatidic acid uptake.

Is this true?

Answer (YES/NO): NO